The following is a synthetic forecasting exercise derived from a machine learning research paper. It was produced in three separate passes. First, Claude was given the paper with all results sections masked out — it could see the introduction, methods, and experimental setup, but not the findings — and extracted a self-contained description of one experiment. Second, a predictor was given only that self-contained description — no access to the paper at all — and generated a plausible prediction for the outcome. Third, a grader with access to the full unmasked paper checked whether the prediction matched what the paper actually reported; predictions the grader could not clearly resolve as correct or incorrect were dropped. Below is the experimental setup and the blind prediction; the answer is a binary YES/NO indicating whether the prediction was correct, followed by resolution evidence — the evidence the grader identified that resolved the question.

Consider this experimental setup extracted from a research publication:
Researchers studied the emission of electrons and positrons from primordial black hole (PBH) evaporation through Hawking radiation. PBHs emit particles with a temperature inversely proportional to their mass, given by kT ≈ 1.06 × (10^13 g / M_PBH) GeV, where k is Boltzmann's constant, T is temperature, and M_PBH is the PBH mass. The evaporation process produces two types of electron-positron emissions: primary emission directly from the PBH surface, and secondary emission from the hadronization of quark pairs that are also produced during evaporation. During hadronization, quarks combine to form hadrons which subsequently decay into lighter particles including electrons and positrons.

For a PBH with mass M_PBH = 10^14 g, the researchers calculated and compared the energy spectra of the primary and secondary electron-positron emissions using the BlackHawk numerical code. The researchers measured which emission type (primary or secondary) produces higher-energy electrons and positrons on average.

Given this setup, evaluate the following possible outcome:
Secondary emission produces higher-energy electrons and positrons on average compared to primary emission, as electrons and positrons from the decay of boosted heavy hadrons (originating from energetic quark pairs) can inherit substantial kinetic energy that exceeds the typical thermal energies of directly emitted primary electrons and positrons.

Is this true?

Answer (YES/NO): NO